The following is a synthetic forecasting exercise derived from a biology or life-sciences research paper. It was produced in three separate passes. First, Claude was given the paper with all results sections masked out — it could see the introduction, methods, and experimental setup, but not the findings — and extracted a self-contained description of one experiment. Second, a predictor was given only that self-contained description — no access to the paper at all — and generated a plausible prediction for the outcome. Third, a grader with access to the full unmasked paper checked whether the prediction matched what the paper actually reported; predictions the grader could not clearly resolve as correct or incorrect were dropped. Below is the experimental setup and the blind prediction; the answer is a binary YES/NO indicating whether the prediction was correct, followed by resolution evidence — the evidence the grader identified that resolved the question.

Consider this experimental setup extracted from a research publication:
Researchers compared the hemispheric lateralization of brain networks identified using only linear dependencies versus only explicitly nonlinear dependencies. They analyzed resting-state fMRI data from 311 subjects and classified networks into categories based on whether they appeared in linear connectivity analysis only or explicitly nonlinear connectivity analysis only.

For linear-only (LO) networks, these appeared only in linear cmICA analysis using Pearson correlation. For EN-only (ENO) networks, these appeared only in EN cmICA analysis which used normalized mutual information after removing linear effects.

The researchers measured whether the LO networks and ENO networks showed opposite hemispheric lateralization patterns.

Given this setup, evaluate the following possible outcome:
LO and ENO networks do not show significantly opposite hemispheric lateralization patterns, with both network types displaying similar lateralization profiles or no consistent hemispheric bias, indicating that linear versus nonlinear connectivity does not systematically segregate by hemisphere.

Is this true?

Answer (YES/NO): NO